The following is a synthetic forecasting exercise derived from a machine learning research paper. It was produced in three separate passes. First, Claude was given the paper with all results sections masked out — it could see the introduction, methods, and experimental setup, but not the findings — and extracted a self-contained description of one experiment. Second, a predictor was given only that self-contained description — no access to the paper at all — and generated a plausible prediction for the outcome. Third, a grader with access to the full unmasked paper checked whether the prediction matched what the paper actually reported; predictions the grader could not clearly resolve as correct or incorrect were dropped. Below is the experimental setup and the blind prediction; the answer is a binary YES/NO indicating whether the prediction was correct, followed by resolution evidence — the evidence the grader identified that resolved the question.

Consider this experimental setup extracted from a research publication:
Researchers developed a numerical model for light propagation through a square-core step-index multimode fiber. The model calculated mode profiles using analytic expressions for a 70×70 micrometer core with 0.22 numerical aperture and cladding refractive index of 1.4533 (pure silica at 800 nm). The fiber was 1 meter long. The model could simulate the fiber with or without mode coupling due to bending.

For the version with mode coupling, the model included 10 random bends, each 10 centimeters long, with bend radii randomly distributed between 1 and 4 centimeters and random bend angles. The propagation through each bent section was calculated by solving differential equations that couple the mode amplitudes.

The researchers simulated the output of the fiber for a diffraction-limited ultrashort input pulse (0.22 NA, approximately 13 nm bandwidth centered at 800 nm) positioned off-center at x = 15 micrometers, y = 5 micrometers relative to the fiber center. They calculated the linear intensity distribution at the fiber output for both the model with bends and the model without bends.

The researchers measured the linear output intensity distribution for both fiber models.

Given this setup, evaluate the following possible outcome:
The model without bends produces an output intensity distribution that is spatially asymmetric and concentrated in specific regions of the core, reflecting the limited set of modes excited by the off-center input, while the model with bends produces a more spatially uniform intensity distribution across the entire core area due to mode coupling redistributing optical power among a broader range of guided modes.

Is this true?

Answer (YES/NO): YES